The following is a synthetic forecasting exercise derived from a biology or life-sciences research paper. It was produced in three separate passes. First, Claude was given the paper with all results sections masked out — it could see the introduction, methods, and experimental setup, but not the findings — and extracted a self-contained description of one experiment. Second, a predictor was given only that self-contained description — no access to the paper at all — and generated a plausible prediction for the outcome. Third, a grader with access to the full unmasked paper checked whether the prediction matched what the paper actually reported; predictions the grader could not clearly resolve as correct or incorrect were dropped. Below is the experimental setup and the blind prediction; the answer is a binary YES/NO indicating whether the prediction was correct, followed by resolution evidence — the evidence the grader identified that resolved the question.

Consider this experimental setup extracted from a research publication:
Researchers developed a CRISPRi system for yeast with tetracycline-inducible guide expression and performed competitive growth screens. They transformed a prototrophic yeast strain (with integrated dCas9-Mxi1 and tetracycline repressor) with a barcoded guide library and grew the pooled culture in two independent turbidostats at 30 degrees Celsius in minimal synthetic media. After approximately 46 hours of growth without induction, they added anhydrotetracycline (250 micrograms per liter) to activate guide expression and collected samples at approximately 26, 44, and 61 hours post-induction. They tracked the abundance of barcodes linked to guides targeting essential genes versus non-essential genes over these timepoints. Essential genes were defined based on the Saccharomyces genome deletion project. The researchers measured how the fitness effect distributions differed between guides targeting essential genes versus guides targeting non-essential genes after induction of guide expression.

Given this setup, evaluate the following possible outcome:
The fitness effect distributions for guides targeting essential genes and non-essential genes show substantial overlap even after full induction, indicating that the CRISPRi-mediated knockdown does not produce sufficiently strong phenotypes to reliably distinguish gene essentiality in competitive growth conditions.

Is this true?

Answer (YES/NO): NO